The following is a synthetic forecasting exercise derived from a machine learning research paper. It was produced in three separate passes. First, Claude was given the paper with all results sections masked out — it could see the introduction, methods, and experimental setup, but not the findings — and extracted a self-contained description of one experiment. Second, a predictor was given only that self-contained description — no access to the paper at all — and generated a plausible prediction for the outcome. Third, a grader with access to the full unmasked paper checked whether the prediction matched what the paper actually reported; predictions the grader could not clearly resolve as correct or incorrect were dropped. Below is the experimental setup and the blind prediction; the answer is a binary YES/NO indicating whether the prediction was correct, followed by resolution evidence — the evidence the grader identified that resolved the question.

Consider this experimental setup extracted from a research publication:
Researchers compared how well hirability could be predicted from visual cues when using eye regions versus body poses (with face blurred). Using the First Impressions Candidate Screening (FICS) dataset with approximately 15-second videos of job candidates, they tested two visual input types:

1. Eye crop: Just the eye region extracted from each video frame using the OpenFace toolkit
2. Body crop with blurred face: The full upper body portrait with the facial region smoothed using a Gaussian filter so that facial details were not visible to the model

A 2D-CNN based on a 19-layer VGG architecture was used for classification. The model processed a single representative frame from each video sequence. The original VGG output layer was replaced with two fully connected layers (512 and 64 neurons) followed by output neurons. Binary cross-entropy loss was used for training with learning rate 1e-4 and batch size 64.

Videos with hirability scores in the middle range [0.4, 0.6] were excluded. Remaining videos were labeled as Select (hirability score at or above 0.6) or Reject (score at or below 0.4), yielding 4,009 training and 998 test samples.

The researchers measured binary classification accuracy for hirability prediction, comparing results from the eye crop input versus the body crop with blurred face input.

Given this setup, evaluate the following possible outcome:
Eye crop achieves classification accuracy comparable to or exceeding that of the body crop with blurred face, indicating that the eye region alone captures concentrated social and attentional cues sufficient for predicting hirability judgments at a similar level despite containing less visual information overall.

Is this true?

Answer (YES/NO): NO